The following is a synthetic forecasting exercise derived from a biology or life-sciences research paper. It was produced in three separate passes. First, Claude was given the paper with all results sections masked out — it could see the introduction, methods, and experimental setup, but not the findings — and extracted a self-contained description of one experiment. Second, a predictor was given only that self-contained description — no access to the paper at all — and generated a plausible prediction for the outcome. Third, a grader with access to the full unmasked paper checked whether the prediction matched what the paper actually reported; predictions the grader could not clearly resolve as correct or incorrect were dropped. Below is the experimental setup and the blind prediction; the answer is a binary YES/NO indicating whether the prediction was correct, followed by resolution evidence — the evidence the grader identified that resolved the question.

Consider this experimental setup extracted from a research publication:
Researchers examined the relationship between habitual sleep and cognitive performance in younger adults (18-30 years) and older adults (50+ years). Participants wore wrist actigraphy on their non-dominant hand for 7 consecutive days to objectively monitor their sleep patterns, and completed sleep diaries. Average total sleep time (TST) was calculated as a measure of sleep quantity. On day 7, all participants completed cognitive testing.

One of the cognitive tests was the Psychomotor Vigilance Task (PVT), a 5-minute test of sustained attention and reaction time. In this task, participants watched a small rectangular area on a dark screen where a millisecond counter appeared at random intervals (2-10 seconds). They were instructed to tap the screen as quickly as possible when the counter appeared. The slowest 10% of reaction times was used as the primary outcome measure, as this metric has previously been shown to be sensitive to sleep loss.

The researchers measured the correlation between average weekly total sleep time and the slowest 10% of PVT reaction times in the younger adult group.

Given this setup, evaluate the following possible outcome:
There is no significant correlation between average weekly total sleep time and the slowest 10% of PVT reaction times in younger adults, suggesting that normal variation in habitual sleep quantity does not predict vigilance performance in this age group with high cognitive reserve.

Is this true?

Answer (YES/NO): YES